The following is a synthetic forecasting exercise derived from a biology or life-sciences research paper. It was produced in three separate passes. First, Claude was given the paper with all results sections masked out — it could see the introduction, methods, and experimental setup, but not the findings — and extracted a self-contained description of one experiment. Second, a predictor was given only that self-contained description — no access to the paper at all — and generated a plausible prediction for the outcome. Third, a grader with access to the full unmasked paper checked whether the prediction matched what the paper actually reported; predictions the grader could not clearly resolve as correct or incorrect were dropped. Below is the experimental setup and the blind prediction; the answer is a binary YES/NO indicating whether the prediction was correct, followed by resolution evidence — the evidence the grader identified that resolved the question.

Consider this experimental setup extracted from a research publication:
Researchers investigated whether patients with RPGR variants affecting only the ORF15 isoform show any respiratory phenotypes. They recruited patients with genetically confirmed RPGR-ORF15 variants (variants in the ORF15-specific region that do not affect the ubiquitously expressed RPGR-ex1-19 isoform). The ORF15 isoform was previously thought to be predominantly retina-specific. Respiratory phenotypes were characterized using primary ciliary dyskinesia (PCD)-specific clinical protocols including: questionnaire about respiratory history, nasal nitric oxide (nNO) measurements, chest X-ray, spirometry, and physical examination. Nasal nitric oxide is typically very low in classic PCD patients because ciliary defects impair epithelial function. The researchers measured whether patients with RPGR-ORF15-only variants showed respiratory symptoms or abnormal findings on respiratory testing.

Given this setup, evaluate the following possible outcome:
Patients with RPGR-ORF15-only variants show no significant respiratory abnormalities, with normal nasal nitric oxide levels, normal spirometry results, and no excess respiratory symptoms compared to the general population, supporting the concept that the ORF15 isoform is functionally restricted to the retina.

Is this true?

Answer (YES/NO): NO